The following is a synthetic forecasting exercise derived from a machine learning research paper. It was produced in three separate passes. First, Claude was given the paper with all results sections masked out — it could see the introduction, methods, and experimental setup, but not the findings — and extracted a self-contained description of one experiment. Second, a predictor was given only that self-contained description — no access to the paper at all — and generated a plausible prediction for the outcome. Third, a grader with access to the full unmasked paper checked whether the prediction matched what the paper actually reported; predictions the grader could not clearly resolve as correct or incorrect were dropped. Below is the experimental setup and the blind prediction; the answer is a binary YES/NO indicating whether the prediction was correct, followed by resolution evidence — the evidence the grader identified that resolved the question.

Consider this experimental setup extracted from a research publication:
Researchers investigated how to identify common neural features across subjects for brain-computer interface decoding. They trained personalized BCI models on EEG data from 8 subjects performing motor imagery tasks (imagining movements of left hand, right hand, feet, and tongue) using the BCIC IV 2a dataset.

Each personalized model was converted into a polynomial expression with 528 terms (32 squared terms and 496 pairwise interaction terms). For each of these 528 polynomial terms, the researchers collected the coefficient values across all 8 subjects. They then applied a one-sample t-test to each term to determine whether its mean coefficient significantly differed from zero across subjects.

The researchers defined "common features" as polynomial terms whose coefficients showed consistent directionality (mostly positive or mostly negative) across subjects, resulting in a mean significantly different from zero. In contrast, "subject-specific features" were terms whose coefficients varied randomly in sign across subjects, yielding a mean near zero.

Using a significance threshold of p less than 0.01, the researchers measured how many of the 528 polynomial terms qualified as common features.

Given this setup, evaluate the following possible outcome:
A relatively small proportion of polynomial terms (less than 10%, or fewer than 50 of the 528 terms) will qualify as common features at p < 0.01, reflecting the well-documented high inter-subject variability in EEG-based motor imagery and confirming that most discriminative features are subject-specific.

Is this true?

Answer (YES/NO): NO